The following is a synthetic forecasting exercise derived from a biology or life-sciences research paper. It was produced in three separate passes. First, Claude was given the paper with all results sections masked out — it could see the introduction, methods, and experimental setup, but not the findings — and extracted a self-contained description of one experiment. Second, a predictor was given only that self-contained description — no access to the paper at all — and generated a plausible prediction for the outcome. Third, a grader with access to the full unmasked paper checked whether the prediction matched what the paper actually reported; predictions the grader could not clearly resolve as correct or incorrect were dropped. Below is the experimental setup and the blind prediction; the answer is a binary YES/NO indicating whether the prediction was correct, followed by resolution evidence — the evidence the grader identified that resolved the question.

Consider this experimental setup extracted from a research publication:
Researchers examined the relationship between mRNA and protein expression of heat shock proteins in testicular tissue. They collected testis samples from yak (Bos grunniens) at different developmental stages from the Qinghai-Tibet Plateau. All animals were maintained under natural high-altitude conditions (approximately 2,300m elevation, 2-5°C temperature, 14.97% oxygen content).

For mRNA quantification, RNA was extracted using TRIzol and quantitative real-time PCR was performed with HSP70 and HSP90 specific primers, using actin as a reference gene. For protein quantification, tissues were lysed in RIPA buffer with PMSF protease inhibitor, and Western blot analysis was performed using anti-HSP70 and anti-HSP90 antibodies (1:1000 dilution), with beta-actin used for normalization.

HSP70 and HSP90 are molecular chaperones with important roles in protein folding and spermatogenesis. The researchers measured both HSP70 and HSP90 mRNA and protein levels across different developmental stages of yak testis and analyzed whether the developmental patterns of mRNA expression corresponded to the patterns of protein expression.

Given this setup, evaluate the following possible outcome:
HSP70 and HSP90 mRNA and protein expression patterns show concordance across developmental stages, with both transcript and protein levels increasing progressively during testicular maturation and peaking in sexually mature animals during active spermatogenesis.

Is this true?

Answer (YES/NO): NO